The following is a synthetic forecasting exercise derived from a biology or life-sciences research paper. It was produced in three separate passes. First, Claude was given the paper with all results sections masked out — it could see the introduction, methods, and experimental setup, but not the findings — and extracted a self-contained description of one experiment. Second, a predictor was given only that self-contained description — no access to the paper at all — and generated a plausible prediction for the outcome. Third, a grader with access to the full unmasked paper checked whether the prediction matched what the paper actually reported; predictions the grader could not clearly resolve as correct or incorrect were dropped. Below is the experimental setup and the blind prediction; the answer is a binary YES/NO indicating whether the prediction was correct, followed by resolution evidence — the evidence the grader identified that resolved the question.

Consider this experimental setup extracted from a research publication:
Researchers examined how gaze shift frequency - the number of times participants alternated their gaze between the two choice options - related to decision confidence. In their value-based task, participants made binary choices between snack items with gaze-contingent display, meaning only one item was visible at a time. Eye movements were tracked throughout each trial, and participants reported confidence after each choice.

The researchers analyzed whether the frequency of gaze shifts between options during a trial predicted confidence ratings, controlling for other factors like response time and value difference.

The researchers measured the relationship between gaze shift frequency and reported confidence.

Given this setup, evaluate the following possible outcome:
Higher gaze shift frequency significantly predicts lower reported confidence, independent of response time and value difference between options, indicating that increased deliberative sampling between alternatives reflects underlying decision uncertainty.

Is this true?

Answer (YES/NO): YES